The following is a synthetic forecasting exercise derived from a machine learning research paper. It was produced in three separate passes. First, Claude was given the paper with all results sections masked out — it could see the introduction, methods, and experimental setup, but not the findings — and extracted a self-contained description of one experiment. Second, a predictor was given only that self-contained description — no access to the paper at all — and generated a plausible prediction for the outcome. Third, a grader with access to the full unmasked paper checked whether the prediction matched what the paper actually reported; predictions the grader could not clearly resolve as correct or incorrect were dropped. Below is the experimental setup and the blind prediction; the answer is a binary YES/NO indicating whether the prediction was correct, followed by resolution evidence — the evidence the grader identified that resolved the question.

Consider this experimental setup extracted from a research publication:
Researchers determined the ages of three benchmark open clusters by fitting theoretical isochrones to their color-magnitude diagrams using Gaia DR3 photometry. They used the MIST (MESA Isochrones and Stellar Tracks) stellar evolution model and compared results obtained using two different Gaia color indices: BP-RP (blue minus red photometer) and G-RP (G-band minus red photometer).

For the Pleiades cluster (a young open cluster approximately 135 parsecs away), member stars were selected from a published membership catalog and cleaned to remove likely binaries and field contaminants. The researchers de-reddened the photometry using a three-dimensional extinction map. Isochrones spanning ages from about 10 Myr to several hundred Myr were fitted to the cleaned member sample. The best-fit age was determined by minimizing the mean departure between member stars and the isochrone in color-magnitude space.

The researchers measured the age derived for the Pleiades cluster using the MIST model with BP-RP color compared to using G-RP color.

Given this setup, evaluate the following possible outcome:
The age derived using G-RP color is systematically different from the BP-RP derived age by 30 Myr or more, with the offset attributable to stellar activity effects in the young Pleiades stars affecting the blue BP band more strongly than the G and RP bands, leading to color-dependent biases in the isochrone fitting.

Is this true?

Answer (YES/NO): NO